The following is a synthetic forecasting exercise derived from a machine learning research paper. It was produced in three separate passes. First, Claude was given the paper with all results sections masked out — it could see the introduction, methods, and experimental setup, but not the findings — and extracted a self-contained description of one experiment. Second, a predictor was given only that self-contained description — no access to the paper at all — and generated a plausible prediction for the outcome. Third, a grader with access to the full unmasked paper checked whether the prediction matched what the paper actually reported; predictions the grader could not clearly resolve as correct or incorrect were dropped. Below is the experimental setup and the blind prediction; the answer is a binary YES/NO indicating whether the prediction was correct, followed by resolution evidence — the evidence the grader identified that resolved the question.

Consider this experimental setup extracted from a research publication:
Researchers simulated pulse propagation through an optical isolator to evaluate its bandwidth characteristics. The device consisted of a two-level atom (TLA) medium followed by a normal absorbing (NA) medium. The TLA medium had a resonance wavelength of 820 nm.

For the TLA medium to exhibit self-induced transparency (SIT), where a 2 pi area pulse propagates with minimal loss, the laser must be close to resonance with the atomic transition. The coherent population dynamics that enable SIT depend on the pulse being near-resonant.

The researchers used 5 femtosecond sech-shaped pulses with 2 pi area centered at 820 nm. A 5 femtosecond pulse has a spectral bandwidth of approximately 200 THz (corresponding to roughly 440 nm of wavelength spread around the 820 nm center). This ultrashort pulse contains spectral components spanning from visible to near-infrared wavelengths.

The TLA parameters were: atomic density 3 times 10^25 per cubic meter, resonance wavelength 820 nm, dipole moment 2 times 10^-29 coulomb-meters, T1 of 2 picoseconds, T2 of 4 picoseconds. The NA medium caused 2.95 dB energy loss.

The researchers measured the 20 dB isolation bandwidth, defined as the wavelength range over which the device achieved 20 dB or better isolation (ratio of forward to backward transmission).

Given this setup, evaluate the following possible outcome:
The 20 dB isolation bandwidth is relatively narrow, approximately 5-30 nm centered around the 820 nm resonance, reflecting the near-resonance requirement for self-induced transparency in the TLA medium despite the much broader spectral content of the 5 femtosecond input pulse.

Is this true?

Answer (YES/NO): NO